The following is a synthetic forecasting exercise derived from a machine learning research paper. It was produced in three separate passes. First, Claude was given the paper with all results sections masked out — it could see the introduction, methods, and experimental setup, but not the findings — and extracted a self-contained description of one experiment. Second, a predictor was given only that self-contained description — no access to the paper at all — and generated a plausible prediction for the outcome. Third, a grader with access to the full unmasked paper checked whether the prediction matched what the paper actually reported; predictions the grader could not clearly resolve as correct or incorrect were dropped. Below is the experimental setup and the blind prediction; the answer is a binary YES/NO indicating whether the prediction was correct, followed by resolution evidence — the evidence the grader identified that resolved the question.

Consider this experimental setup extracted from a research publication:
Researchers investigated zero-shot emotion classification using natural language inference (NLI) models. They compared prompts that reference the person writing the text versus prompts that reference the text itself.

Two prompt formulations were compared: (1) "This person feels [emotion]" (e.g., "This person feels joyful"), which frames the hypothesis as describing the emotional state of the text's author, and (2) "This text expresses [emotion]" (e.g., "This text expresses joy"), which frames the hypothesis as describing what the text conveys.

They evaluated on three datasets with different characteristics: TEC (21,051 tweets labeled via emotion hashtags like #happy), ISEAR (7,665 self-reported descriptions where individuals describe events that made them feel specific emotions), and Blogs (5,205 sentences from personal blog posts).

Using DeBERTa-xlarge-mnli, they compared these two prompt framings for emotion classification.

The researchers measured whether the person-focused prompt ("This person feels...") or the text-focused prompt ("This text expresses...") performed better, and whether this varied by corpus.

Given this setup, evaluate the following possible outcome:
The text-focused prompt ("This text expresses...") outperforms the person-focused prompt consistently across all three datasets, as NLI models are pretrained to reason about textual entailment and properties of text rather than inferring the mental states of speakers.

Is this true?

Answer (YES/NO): NO